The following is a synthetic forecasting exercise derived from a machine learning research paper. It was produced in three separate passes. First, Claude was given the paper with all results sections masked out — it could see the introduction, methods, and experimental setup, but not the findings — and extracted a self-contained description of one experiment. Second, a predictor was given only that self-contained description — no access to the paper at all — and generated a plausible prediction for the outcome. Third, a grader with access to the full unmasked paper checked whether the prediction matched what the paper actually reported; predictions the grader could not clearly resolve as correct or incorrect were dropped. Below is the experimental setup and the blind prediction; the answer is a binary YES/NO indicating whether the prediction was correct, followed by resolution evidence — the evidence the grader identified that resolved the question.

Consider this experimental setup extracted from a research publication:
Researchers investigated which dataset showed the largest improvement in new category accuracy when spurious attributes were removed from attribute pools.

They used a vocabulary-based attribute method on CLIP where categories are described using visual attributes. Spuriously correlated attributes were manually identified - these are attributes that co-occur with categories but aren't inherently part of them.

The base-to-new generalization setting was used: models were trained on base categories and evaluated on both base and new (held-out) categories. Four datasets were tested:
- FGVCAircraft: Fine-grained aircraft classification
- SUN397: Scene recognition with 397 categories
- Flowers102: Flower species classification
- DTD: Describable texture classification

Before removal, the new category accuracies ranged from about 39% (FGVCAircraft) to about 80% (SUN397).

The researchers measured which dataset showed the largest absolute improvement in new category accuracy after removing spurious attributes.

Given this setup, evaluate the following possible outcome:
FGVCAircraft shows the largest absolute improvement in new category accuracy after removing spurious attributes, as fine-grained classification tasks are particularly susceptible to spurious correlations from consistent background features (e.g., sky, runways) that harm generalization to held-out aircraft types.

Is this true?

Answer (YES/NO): NO